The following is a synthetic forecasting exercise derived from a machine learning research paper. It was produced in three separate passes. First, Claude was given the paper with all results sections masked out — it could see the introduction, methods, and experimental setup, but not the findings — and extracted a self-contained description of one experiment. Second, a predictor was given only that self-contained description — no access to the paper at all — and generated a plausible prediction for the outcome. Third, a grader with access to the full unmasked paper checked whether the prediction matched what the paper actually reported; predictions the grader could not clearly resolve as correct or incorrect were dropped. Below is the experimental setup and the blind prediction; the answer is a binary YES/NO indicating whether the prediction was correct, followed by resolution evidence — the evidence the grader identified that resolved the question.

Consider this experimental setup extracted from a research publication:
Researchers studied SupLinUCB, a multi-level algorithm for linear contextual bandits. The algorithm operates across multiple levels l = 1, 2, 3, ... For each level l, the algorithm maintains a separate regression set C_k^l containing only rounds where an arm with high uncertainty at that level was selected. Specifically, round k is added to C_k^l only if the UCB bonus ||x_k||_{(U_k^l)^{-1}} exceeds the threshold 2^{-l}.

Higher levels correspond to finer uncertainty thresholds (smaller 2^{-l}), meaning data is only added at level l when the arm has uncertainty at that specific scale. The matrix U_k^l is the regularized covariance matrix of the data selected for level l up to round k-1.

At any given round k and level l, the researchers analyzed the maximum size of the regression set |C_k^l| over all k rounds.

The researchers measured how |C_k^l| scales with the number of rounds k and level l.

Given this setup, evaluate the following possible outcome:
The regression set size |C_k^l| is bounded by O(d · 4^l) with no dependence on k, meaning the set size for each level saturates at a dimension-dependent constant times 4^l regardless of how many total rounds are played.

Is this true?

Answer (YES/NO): NO